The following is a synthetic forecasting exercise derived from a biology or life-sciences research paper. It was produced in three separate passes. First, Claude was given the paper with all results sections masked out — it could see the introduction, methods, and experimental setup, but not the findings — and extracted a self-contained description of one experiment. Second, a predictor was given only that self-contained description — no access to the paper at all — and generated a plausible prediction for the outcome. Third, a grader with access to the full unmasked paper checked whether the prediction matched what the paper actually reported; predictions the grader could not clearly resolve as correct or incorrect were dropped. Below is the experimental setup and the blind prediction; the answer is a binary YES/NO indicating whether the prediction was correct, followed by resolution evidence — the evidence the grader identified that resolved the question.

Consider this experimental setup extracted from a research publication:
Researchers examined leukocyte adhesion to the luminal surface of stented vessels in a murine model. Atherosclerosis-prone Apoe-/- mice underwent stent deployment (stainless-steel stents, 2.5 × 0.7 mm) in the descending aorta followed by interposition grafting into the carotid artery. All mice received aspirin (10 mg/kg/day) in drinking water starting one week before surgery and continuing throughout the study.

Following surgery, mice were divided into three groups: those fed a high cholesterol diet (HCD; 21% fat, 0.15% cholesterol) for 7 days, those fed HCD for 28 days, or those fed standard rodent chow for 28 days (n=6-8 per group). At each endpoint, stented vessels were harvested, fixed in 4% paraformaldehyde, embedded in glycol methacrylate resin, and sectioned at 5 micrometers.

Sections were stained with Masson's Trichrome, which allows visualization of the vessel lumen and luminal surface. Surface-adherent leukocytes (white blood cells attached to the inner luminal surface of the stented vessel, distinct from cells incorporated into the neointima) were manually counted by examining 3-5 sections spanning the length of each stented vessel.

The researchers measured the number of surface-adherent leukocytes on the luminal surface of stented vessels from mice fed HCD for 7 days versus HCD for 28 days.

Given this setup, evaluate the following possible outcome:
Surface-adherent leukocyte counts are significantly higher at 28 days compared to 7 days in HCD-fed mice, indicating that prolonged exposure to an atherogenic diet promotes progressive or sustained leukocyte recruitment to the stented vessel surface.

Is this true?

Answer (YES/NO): NO